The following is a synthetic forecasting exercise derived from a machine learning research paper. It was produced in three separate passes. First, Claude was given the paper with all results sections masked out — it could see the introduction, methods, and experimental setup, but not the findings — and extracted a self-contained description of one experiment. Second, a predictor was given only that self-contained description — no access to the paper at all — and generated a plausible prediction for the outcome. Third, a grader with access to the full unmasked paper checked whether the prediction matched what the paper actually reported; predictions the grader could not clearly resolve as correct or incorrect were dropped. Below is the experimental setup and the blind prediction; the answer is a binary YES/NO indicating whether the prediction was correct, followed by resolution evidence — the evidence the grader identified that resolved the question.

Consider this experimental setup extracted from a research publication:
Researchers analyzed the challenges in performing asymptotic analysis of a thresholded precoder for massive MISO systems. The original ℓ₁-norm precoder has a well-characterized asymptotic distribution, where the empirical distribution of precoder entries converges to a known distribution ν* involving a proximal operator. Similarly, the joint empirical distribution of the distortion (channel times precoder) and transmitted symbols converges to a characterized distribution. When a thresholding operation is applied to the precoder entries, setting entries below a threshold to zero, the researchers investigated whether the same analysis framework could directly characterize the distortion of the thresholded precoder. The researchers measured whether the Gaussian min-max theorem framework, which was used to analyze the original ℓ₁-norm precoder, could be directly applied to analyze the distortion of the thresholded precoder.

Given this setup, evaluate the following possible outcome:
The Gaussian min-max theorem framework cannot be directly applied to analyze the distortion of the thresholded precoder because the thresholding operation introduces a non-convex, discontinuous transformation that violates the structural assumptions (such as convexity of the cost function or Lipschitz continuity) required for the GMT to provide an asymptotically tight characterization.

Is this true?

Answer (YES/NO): NO